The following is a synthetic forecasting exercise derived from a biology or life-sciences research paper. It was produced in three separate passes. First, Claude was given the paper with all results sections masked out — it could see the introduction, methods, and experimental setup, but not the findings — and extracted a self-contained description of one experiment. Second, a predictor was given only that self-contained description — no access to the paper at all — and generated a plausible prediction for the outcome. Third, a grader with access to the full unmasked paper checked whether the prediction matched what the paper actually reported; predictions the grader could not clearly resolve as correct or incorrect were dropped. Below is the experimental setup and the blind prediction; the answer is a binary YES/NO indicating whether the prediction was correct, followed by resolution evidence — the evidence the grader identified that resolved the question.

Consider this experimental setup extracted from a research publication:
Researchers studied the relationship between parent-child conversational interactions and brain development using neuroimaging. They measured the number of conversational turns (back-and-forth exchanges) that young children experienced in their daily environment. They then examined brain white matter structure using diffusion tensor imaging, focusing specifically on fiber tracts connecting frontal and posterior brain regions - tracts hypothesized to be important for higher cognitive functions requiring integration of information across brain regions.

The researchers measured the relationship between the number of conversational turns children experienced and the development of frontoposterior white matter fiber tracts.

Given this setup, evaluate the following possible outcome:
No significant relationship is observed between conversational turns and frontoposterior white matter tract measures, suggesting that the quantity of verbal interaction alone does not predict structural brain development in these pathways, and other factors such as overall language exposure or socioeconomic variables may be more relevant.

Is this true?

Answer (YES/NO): NO